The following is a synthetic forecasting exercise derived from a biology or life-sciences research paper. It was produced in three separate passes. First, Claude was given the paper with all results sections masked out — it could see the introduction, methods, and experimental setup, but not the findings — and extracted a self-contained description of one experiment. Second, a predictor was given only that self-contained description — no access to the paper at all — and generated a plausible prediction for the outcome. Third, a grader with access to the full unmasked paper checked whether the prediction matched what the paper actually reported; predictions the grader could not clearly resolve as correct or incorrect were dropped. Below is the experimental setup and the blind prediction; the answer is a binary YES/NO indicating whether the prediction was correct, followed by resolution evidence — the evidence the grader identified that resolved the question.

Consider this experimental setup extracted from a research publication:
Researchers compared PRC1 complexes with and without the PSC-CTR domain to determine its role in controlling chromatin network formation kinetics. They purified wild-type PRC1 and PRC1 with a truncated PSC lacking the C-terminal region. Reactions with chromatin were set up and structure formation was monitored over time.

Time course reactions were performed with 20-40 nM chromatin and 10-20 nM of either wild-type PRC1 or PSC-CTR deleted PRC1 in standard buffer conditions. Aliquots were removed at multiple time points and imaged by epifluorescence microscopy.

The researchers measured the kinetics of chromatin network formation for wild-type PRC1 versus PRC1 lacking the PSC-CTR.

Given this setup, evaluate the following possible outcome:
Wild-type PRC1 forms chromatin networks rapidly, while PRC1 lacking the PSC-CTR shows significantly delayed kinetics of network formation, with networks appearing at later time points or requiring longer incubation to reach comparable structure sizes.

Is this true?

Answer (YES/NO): YES